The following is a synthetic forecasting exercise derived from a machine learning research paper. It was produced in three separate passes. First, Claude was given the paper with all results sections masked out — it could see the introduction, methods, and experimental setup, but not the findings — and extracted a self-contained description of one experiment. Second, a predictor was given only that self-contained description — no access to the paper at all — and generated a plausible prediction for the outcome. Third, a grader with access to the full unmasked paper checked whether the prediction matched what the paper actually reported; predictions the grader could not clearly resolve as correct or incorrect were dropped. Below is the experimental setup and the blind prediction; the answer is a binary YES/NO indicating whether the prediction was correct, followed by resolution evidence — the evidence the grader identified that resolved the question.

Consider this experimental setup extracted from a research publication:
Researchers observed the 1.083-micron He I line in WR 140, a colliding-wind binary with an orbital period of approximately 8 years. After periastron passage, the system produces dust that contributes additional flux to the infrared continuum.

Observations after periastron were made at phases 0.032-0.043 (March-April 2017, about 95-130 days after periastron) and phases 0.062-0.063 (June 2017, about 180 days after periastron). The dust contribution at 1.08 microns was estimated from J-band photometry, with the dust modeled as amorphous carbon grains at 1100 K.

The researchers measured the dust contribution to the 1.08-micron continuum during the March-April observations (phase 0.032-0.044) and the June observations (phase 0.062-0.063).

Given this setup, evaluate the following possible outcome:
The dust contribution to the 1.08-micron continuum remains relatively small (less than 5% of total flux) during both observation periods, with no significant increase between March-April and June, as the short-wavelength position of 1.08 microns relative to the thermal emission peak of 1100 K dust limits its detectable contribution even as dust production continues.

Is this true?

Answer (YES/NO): NO